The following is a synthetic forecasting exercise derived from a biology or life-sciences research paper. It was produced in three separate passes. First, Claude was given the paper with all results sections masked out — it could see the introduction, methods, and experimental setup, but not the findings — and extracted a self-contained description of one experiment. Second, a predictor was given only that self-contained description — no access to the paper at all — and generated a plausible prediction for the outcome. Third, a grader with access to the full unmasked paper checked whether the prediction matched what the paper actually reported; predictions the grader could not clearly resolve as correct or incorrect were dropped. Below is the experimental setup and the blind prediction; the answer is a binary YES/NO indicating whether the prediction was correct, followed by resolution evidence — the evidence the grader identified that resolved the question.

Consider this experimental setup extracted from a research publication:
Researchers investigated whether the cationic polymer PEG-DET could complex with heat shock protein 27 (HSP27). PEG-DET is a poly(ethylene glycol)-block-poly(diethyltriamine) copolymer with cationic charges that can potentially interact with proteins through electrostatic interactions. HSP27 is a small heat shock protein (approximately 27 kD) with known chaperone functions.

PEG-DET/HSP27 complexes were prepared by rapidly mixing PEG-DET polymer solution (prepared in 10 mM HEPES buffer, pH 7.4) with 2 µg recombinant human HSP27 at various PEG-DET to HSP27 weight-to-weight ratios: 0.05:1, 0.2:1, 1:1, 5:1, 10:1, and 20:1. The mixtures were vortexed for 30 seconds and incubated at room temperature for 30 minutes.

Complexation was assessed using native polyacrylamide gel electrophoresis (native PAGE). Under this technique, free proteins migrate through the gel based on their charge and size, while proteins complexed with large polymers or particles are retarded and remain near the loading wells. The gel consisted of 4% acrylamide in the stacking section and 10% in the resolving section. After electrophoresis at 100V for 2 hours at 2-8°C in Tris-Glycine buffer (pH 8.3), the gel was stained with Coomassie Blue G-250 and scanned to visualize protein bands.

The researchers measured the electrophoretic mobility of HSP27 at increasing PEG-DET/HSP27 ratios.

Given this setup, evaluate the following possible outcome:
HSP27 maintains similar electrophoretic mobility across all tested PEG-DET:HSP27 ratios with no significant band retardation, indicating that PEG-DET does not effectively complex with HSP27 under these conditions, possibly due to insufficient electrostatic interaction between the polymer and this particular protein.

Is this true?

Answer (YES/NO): NO